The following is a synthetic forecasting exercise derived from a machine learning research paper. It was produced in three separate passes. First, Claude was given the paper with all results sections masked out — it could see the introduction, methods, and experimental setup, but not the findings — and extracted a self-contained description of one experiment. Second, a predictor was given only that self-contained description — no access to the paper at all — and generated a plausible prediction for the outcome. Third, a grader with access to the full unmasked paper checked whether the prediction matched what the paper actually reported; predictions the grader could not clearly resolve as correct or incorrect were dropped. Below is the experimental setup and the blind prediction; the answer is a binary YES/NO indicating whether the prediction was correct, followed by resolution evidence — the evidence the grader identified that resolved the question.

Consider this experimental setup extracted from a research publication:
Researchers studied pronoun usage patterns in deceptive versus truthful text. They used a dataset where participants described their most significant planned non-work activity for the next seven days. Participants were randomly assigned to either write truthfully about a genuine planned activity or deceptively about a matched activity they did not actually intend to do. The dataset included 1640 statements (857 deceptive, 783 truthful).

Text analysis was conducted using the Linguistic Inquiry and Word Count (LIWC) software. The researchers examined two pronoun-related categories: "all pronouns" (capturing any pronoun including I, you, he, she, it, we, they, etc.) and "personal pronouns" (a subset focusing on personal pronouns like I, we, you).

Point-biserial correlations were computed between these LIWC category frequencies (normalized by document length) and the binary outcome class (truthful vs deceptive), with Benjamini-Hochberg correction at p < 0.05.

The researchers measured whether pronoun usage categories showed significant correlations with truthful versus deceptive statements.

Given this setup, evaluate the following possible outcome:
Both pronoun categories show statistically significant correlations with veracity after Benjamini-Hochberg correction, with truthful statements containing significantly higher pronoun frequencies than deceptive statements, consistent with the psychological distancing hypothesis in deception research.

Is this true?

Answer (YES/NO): NO